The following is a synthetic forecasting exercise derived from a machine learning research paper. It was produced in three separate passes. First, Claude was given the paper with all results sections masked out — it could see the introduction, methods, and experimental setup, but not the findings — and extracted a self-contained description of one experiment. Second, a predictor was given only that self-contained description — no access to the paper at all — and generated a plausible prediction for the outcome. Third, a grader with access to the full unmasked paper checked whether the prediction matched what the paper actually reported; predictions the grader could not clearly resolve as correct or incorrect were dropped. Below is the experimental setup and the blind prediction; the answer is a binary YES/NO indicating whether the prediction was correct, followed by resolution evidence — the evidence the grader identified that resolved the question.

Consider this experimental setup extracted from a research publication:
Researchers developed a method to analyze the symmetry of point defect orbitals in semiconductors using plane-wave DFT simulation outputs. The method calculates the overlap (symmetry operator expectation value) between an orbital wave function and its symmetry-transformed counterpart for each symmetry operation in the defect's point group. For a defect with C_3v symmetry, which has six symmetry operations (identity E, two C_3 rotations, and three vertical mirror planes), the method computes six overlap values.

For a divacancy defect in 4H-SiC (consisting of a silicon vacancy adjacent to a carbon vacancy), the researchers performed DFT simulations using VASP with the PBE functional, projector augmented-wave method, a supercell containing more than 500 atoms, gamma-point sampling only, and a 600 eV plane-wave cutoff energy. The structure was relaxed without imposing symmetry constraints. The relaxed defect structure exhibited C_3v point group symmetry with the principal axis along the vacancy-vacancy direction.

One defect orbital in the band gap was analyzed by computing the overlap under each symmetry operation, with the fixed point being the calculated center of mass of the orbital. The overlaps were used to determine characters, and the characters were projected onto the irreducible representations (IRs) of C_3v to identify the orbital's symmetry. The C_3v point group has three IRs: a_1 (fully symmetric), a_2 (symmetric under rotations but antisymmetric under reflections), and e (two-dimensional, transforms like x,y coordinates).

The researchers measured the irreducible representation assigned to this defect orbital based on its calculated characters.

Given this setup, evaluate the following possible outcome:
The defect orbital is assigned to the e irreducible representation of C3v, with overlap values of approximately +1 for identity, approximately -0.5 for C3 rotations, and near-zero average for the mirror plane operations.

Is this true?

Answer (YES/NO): NO